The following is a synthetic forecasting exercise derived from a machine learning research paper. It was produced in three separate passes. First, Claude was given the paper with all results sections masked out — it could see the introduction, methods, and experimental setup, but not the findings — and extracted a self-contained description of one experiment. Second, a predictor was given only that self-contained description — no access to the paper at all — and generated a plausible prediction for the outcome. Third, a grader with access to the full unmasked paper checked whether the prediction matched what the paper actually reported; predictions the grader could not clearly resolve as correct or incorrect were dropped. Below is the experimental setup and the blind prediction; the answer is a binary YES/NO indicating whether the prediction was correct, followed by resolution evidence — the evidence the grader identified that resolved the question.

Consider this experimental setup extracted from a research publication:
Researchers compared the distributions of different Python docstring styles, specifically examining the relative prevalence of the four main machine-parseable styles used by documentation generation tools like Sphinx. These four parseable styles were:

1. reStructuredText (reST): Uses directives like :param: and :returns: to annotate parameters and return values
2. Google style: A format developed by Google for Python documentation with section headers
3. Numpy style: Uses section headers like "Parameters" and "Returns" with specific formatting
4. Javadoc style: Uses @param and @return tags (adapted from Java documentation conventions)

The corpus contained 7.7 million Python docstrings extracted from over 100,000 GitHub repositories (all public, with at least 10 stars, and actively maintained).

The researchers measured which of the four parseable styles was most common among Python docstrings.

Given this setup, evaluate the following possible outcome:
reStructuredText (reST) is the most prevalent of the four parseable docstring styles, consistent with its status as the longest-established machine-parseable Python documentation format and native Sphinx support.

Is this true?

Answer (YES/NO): YES